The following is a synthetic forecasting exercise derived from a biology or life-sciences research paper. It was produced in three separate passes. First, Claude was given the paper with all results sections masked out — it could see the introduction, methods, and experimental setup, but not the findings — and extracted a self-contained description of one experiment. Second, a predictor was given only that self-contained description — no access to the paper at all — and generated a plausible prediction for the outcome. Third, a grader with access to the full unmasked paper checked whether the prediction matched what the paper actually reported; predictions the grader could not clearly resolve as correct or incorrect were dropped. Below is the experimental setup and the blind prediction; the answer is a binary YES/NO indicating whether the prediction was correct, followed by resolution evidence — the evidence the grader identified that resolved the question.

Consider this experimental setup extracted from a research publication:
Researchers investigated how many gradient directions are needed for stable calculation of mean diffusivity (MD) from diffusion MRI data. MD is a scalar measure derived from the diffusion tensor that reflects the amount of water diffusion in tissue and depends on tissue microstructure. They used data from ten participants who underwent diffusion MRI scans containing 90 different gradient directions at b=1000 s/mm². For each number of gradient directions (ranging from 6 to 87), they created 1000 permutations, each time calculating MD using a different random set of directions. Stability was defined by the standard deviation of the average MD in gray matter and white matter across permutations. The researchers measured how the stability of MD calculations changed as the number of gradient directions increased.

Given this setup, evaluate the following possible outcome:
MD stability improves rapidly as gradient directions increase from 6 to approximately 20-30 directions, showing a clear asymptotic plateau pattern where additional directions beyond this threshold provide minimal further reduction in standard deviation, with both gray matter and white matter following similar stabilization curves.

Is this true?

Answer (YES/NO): NO